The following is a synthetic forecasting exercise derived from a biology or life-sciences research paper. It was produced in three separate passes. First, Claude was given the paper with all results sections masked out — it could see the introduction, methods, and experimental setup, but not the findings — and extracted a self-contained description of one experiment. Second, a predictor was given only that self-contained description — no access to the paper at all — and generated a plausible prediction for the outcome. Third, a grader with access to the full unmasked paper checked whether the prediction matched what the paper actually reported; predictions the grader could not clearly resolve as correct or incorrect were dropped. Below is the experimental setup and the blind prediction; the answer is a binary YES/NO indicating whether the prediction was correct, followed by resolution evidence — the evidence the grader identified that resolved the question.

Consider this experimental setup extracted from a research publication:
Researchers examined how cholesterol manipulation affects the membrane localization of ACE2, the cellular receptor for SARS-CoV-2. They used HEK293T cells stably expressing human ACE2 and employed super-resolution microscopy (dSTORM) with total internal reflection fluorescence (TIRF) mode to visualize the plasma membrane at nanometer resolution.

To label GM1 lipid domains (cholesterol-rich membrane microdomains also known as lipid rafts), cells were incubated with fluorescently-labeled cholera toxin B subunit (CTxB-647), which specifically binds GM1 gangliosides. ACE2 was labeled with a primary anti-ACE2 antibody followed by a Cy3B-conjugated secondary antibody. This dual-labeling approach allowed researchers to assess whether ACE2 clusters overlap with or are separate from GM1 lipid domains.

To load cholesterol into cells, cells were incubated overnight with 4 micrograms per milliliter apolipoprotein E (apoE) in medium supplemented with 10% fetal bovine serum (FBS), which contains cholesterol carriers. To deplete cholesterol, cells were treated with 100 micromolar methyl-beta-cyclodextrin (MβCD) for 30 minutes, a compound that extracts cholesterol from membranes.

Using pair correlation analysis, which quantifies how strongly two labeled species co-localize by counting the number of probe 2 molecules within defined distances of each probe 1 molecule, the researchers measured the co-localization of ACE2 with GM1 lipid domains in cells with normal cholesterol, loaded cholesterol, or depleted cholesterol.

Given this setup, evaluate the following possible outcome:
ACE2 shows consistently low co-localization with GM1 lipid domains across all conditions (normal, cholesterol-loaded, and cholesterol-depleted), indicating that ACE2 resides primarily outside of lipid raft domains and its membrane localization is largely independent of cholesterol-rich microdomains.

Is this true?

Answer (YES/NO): NO